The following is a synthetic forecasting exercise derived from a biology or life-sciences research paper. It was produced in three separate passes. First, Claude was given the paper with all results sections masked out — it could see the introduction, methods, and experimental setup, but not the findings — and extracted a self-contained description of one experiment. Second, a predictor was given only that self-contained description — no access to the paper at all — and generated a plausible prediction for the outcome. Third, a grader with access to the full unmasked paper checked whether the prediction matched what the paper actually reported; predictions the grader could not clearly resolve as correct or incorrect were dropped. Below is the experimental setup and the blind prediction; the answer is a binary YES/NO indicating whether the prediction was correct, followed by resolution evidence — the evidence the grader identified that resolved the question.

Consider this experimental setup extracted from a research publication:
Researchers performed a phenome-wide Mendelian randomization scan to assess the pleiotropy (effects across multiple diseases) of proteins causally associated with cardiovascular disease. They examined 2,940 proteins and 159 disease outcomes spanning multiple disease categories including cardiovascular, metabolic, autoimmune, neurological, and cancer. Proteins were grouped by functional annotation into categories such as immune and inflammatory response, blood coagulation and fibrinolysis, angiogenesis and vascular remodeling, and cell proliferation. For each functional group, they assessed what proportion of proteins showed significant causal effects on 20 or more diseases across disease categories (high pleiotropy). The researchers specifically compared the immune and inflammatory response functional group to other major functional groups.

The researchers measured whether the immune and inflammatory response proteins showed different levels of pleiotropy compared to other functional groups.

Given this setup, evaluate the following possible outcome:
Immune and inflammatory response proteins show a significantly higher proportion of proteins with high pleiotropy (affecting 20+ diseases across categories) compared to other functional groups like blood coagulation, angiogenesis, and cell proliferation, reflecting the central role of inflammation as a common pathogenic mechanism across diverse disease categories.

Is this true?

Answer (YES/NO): YES